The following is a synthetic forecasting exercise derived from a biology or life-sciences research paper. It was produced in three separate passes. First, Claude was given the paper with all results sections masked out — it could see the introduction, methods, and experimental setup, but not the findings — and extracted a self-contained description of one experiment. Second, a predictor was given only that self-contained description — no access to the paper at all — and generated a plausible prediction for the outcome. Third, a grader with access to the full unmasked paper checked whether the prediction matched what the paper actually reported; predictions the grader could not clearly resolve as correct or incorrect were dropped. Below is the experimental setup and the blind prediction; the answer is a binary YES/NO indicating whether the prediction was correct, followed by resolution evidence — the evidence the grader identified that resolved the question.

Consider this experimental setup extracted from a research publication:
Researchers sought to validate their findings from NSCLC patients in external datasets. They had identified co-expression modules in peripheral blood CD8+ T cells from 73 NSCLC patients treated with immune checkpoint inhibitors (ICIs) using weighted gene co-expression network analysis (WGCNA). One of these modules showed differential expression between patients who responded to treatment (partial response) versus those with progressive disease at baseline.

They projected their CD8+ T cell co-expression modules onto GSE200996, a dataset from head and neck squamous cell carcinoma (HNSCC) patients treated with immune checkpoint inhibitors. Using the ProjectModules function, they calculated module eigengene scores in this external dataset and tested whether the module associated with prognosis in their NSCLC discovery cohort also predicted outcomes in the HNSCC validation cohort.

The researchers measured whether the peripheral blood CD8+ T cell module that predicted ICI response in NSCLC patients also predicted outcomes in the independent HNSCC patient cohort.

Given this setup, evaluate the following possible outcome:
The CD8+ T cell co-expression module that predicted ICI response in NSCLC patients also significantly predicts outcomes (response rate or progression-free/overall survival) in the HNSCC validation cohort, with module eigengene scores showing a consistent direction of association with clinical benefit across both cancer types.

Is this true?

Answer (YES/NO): YES